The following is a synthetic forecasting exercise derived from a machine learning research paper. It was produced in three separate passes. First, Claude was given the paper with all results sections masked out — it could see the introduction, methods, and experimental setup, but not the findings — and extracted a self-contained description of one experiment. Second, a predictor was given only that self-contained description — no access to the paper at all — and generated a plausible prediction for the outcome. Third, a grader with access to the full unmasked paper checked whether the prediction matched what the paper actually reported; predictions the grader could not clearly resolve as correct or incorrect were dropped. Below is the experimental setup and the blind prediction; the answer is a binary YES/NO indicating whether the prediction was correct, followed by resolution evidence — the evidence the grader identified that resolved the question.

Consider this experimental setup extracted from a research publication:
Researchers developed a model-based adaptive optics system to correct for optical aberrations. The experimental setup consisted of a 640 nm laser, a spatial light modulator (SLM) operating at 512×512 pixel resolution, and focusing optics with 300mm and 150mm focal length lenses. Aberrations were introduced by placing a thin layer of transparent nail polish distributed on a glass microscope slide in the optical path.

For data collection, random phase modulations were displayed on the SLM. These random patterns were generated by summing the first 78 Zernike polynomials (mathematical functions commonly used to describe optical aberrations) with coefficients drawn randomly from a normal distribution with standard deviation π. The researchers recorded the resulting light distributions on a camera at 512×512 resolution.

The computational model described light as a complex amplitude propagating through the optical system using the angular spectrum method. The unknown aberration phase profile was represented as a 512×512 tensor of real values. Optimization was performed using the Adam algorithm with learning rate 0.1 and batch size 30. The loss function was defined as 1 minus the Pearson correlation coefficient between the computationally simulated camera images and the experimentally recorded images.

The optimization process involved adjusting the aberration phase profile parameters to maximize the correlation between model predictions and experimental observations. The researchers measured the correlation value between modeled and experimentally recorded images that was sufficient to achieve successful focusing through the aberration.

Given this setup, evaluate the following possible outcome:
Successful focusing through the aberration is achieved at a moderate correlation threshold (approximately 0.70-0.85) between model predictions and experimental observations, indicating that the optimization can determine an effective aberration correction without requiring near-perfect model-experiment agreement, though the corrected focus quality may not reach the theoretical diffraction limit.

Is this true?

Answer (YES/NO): NO